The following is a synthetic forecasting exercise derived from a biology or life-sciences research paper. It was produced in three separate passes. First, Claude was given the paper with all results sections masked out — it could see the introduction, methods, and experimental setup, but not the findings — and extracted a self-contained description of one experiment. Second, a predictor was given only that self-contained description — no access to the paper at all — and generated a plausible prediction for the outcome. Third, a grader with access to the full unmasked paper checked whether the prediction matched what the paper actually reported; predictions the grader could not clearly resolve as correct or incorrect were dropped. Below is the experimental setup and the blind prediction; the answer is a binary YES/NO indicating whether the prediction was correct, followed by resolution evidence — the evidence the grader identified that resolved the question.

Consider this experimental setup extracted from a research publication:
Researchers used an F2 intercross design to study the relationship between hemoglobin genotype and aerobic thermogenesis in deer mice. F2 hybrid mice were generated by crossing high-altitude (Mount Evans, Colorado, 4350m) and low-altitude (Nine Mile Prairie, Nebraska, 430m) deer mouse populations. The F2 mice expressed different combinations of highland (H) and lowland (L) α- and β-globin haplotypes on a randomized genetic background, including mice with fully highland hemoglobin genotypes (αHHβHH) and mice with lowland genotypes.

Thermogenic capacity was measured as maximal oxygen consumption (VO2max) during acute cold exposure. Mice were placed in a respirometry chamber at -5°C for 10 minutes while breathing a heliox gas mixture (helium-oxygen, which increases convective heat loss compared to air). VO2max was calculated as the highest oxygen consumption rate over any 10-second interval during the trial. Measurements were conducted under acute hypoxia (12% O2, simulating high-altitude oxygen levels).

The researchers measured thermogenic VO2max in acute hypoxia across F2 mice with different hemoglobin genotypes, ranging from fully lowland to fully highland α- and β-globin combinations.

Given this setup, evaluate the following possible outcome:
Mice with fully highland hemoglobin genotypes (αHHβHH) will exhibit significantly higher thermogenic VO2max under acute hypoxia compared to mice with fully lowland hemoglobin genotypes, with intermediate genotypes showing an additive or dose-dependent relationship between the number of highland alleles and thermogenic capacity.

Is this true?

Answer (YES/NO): NO